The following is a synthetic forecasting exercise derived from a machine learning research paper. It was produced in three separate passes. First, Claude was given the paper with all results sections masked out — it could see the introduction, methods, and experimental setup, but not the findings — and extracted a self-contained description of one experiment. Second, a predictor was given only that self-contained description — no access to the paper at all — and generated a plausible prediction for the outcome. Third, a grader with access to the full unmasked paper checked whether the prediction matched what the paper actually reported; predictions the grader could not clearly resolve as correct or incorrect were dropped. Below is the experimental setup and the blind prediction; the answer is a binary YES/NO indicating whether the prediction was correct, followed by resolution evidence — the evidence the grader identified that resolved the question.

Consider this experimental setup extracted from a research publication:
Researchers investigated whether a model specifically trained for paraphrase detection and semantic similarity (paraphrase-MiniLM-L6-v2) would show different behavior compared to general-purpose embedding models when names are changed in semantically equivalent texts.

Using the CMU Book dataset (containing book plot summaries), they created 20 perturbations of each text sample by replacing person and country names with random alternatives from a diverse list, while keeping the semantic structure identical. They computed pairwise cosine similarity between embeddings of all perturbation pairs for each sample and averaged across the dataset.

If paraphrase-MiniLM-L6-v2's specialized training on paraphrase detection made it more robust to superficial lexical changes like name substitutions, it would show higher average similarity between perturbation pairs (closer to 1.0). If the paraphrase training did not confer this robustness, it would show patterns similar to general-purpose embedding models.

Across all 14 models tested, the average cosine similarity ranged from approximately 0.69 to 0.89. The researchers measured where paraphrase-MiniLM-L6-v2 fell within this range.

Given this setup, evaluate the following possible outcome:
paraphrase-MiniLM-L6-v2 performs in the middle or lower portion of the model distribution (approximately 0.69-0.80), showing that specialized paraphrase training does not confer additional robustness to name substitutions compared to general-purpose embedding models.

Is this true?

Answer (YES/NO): YES